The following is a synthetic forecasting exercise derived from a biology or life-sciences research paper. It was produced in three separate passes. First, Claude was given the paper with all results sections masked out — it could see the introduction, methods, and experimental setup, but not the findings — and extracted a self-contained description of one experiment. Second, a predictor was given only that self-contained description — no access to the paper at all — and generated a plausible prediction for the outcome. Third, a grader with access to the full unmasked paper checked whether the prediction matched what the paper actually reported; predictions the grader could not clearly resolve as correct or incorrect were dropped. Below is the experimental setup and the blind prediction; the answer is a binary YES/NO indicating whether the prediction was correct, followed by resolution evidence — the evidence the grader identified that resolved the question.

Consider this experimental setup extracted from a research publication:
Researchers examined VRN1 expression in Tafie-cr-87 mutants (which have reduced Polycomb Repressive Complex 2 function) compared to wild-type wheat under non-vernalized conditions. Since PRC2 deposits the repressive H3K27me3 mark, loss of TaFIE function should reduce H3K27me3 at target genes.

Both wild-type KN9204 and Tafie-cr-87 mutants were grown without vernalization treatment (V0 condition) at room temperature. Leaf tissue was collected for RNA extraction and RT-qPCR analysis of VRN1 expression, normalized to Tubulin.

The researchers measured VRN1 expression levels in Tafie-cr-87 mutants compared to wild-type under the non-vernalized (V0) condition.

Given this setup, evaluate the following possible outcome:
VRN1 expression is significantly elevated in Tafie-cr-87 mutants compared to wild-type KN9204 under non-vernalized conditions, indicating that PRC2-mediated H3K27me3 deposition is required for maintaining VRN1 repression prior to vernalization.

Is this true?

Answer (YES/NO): YES